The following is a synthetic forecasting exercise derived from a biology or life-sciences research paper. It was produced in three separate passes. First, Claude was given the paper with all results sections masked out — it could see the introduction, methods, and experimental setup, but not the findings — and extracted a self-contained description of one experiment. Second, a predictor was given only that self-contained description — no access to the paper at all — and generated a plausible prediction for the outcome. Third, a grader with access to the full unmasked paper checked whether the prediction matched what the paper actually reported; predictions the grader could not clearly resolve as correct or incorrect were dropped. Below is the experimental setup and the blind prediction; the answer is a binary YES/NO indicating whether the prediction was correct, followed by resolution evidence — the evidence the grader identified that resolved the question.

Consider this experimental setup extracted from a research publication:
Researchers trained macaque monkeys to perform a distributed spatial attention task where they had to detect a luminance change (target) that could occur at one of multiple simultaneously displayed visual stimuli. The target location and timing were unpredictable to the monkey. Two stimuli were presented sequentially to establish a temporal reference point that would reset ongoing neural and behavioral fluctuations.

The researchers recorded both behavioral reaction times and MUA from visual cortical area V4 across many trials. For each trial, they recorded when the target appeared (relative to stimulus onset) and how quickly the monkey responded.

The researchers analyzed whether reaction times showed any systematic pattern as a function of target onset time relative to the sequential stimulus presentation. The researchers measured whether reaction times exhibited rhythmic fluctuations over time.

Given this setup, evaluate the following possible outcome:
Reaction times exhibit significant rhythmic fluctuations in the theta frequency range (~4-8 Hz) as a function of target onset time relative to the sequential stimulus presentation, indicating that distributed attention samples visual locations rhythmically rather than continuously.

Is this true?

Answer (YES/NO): YES